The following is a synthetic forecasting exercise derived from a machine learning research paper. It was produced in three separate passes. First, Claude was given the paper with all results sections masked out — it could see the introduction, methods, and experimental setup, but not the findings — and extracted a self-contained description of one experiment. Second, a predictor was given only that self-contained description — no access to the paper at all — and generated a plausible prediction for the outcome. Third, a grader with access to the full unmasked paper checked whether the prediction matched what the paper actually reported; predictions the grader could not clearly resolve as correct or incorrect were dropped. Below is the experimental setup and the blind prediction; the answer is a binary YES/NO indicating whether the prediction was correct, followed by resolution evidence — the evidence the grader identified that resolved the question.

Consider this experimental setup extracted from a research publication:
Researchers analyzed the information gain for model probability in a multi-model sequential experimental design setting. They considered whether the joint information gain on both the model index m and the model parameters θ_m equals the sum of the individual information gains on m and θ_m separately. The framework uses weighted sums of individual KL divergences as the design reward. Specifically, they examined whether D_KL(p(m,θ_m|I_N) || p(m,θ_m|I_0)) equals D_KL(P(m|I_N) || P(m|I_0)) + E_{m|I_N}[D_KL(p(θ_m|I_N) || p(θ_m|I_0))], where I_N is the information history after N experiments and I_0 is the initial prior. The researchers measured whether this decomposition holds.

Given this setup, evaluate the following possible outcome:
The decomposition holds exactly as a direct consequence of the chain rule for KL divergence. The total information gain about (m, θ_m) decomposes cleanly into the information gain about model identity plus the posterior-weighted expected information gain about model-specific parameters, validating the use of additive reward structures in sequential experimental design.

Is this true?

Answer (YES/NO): YES